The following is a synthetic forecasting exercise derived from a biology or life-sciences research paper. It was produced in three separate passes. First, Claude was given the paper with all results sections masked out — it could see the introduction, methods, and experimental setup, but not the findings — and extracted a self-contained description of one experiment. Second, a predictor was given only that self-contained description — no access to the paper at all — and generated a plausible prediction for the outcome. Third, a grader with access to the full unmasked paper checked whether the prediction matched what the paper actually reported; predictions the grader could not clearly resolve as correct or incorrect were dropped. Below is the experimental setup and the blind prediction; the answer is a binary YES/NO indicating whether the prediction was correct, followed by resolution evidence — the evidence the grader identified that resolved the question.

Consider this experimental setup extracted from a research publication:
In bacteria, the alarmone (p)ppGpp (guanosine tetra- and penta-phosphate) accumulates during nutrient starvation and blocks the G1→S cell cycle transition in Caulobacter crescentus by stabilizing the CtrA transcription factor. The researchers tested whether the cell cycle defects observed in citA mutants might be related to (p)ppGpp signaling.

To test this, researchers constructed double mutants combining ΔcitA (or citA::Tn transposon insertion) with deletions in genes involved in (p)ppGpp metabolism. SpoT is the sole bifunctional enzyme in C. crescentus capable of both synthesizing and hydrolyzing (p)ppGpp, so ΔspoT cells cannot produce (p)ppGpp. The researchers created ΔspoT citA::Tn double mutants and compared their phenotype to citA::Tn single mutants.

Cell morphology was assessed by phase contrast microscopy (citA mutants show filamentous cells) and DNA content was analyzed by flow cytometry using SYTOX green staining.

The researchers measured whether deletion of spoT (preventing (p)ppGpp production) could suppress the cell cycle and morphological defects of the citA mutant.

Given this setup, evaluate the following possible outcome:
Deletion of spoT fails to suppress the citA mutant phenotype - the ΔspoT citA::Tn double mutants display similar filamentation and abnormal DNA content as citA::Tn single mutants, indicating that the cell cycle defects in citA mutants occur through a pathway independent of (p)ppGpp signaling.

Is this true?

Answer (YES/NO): NO